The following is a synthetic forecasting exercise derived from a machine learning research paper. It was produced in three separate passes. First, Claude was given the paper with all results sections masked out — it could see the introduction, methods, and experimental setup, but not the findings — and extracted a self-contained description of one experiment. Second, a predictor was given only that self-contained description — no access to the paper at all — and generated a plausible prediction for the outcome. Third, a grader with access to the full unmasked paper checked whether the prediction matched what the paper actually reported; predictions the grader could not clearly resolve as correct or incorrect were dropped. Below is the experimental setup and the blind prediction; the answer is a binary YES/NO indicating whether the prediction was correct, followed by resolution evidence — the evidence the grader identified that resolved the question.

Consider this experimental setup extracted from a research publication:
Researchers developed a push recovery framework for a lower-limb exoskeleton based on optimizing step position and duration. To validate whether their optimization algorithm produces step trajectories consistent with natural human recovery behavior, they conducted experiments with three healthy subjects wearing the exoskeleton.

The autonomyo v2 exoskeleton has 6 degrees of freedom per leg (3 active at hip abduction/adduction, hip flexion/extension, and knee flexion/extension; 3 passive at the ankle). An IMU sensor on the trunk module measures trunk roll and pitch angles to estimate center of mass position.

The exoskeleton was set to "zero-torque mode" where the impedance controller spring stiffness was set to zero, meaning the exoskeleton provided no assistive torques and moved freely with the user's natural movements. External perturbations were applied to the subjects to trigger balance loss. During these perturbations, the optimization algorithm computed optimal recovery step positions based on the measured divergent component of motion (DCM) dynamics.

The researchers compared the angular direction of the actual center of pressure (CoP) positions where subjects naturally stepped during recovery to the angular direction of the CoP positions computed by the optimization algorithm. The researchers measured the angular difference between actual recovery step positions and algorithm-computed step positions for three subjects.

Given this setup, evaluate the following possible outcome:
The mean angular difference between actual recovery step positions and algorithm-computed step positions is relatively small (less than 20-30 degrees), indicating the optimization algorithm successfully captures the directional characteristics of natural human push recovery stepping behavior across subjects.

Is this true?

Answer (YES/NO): YES